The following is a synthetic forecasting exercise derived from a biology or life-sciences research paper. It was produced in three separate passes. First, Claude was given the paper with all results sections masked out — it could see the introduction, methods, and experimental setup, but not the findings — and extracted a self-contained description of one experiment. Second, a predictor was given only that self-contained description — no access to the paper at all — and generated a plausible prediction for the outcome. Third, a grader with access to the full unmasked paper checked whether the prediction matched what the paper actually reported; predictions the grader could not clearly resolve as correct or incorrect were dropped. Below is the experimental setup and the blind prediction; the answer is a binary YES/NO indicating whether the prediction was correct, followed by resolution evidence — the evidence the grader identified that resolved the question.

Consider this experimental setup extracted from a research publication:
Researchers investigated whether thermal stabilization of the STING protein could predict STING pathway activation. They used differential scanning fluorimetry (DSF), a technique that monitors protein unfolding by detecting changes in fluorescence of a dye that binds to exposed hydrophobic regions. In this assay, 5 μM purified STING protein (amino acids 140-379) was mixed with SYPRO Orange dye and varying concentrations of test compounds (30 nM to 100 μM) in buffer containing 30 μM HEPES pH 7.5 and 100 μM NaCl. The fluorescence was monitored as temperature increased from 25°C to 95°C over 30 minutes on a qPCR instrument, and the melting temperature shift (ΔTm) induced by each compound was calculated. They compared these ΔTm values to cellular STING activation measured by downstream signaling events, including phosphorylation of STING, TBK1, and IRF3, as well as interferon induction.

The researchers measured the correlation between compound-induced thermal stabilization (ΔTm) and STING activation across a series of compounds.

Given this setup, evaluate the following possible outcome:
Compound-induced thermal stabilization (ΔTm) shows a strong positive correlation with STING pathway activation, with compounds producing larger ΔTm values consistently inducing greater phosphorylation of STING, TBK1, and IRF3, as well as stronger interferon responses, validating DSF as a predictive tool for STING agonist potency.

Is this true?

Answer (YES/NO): YES